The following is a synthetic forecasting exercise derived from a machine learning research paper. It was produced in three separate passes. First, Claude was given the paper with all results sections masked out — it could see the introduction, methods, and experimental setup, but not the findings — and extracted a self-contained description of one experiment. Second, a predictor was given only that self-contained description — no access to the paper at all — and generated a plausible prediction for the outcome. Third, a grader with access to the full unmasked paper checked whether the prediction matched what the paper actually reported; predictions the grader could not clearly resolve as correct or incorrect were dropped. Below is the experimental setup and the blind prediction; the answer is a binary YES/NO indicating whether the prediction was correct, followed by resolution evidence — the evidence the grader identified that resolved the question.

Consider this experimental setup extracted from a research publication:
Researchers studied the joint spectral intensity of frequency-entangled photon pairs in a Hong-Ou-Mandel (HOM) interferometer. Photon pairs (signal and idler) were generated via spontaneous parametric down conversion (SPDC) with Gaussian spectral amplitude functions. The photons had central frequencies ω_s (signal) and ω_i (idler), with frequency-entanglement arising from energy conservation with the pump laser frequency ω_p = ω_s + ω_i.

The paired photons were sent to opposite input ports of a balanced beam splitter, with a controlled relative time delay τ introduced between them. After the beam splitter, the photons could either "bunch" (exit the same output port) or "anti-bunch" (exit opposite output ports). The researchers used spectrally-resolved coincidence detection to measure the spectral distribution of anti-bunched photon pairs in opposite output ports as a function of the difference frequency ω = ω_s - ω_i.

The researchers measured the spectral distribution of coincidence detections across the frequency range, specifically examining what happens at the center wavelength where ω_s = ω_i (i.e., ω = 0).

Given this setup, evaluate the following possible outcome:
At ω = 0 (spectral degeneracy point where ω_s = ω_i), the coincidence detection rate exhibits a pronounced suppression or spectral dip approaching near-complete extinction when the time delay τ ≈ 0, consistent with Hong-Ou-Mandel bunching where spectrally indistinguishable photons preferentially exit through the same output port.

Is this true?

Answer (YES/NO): NO